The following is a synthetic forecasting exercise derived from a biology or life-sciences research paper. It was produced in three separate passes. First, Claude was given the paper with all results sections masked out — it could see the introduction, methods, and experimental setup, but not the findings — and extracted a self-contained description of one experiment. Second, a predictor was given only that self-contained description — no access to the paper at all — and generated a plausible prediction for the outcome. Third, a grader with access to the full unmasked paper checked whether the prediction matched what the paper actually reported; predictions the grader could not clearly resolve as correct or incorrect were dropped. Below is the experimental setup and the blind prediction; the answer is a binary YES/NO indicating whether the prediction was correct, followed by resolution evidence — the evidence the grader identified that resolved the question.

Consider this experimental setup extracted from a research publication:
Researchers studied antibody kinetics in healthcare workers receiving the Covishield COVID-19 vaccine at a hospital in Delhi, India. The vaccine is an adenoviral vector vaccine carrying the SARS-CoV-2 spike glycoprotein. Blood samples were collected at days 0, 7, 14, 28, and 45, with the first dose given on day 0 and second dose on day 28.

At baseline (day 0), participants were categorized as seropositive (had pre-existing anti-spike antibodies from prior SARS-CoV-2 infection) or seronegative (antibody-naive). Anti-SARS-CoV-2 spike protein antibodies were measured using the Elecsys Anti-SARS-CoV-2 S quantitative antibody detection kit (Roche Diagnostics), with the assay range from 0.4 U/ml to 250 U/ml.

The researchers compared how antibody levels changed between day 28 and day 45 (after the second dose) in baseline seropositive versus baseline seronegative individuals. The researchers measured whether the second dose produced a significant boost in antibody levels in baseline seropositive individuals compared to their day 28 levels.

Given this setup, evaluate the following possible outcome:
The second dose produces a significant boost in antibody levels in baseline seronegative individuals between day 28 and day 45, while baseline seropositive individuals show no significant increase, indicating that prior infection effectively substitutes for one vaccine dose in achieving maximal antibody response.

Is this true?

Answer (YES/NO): YES